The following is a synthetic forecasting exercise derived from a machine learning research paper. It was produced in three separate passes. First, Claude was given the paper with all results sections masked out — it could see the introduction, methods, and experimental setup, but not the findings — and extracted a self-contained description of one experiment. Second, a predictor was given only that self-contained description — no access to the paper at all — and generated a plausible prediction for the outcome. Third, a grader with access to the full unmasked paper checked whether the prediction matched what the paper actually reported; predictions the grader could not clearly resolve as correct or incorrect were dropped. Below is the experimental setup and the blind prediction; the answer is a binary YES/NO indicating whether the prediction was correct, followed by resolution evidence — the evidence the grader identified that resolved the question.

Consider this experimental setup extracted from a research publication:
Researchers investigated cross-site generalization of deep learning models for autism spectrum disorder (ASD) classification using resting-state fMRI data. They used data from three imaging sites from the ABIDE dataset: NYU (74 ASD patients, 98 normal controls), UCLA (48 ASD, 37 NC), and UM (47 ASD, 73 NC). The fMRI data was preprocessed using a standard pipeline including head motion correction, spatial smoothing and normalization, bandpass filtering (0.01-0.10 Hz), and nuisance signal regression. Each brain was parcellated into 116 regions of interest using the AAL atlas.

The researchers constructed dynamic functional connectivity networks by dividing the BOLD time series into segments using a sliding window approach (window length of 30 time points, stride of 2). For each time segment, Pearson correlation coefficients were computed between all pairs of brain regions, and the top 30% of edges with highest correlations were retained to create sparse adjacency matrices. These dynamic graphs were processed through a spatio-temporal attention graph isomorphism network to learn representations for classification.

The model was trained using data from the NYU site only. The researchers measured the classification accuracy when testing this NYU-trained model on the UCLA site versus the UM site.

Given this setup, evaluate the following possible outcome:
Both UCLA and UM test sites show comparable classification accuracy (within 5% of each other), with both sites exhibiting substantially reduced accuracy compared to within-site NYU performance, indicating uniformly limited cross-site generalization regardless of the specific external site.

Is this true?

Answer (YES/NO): NO